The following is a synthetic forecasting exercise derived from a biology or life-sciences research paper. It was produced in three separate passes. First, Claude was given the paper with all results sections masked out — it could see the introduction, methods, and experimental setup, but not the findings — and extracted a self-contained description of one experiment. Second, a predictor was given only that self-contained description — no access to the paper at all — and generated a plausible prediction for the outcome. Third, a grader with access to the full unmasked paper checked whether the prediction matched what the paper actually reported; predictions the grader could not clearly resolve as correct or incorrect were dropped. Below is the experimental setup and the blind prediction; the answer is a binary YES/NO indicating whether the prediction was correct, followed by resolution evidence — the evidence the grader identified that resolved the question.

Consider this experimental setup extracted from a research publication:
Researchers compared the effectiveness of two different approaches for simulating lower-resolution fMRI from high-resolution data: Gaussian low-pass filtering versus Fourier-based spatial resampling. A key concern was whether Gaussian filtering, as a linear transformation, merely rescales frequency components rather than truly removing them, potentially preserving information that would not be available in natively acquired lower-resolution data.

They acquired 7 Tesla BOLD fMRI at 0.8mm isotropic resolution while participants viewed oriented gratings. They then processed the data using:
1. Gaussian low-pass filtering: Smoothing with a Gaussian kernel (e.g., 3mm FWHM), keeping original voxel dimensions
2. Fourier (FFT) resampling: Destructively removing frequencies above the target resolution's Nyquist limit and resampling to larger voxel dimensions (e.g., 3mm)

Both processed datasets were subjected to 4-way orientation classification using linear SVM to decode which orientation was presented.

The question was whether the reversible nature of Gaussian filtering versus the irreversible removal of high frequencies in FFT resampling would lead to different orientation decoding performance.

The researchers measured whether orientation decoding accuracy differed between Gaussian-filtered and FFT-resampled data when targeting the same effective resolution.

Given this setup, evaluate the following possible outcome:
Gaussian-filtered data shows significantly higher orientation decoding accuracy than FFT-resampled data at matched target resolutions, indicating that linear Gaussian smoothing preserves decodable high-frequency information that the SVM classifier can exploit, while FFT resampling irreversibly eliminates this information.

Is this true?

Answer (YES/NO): NO